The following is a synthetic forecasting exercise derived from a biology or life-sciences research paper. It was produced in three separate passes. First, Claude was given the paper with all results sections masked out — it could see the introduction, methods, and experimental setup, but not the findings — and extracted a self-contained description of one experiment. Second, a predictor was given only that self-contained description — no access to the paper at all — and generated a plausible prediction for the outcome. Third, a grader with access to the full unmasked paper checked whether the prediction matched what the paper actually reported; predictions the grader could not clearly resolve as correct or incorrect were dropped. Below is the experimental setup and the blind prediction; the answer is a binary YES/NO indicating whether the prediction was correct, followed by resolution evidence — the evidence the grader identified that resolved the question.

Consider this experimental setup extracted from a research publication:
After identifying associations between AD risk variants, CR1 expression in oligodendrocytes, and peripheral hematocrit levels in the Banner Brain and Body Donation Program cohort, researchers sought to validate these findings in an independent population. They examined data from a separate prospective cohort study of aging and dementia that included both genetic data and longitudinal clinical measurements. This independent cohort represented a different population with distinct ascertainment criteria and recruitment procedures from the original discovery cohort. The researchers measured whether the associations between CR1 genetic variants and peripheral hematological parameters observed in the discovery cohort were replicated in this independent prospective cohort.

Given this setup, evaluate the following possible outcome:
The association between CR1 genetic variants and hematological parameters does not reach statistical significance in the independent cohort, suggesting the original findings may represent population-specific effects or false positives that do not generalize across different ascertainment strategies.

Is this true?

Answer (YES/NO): NO